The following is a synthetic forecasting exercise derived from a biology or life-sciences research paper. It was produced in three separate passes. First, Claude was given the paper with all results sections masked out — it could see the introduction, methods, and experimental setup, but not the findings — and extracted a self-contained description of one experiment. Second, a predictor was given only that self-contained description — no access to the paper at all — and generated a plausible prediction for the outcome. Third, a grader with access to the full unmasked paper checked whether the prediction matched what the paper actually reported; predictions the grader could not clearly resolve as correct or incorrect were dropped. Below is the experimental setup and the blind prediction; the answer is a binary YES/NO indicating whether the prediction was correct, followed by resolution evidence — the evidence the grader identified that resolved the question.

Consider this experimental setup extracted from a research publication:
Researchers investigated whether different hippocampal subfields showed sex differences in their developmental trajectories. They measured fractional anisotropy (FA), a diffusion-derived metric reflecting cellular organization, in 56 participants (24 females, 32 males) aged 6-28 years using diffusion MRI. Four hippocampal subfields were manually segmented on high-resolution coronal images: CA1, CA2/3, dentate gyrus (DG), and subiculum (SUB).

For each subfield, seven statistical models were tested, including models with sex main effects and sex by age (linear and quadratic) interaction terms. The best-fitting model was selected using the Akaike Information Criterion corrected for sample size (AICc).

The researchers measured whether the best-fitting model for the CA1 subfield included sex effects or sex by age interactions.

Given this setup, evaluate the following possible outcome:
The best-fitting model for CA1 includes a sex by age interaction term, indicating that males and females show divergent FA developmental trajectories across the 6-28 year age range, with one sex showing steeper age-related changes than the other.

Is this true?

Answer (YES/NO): NO